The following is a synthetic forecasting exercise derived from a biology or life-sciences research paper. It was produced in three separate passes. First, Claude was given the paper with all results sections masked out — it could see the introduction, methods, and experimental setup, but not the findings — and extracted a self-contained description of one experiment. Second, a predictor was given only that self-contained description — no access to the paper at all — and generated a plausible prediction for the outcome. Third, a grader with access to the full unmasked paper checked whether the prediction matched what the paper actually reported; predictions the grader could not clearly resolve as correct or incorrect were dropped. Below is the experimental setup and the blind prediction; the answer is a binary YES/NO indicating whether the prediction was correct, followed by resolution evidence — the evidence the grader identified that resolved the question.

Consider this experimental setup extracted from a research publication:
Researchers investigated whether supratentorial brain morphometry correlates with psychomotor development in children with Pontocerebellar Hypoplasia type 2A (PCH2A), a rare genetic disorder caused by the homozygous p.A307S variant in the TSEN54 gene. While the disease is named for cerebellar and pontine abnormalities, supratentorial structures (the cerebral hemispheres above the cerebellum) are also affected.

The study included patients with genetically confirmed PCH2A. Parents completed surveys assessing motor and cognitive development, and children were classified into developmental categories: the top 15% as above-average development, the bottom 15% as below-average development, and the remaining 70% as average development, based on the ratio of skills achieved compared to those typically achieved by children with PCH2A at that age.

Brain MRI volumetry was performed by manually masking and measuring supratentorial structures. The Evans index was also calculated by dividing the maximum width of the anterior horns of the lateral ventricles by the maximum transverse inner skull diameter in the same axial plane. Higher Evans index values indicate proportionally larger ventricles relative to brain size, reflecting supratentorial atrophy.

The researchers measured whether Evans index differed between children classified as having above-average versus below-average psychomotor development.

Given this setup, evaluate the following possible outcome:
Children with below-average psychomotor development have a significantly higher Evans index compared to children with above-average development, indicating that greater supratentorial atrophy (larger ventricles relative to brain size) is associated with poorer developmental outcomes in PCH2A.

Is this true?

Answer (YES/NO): NO